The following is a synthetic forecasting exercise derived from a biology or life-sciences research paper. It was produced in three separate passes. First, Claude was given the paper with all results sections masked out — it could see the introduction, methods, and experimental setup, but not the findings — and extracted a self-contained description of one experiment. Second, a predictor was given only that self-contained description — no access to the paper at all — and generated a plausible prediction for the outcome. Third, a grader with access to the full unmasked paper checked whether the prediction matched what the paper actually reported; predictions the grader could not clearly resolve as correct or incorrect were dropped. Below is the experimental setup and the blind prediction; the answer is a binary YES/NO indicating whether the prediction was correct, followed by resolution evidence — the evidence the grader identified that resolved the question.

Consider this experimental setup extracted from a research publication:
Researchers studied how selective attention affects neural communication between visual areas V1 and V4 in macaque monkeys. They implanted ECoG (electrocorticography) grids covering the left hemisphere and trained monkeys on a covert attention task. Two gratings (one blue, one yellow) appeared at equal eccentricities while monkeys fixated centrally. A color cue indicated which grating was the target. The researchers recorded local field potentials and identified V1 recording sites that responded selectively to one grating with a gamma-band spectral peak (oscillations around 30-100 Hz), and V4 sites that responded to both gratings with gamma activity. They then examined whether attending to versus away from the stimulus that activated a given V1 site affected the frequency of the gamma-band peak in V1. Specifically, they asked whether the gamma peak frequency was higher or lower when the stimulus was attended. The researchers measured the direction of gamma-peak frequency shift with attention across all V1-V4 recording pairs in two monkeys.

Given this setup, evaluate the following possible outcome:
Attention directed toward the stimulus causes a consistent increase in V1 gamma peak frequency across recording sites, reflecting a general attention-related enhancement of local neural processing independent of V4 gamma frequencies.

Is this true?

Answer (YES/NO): NO